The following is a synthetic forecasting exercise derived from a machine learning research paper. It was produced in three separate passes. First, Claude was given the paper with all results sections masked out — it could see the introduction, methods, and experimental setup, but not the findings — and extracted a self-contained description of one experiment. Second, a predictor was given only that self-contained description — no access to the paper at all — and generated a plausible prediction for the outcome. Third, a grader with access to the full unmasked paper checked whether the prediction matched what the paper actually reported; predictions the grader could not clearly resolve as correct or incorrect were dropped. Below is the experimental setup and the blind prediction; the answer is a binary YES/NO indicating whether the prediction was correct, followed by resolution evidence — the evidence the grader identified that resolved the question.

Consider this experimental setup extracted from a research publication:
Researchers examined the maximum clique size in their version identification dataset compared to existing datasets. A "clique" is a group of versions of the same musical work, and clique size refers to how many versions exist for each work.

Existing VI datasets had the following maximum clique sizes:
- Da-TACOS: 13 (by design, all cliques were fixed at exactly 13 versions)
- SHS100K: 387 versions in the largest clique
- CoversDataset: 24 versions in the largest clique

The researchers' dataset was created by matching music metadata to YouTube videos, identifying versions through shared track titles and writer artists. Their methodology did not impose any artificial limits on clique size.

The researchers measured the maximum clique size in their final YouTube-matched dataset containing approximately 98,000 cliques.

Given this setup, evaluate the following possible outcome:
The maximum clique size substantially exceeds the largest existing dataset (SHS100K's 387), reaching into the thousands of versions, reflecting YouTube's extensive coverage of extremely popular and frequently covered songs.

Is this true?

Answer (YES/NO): NO